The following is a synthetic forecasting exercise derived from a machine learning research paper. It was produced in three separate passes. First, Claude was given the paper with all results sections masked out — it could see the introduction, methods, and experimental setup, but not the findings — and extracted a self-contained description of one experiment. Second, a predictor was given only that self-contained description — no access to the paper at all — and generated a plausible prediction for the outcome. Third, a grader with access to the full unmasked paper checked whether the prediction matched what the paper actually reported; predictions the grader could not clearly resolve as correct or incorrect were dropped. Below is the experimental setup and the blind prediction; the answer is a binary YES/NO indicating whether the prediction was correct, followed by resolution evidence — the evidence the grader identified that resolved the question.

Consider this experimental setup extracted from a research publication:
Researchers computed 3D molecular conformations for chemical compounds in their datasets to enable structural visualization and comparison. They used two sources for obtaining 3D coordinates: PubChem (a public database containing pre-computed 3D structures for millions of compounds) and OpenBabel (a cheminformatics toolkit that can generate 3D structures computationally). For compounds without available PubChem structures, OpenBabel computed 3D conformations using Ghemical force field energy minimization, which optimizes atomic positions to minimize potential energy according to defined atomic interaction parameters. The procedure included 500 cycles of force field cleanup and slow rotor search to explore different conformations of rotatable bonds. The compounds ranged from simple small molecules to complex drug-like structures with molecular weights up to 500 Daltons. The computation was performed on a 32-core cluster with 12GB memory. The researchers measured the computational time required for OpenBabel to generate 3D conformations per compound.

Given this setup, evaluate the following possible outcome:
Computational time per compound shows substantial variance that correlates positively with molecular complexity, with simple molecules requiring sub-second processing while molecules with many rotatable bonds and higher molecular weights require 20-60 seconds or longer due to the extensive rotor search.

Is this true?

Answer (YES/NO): NO